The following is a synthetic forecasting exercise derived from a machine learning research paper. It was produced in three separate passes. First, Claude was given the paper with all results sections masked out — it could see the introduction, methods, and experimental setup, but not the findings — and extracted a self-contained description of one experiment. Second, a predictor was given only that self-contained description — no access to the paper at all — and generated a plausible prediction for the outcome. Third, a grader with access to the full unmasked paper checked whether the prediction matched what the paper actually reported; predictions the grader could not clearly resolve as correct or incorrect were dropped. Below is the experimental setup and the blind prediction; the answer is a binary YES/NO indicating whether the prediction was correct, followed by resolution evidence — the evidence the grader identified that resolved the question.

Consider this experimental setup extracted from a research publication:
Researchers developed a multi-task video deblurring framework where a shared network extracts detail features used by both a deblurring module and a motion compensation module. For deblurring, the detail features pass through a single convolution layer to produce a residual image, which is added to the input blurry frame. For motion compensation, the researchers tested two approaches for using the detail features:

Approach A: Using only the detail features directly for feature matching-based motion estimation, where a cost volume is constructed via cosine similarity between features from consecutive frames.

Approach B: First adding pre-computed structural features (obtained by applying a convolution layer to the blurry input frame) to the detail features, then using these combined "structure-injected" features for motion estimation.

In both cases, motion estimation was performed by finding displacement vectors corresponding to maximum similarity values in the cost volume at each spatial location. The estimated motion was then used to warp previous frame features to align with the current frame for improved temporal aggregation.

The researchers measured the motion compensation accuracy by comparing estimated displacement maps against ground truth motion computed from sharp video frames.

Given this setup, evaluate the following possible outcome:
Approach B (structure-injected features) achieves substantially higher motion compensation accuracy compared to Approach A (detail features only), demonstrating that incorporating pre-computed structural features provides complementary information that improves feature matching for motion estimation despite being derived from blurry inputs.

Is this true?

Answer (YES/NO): YES